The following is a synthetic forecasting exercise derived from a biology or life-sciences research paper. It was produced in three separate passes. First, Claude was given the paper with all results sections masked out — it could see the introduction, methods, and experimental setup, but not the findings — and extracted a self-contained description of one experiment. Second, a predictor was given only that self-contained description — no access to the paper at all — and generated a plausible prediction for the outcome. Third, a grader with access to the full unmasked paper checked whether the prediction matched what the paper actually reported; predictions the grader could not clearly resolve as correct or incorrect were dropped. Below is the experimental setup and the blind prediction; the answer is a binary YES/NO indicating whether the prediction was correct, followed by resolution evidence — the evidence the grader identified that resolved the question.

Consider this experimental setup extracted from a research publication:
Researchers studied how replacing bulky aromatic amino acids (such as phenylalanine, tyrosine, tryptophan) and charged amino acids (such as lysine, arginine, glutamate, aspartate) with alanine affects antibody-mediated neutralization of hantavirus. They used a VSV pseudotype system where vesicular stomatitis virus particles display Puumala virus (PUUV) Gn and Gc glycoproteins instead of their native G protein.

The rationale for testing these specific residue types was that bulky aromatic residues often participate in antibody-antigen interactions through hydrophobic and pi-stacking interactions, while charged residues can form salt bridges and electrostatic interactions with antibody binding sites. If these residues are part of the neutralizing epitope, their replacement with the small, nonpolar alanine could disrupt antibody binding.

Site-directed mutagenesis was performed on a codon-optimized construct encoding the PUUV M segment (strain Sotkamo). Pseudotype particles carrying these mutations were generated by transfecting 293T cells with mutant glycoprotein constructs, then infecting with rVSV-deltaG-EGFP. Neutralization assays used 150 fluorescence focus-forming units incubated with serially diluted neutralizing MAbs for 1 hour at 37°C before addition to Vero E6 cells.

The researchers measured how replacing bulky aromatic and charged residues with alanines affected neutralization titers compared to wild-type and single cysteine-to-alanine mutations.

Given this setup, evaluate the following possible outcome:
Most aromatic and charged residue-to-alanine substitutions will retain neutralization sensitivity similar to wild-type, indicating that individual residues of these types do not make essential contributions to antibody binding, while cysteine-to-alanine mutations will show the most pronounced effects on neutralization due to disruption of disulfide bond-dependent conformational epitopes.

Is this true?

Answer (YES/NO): NO